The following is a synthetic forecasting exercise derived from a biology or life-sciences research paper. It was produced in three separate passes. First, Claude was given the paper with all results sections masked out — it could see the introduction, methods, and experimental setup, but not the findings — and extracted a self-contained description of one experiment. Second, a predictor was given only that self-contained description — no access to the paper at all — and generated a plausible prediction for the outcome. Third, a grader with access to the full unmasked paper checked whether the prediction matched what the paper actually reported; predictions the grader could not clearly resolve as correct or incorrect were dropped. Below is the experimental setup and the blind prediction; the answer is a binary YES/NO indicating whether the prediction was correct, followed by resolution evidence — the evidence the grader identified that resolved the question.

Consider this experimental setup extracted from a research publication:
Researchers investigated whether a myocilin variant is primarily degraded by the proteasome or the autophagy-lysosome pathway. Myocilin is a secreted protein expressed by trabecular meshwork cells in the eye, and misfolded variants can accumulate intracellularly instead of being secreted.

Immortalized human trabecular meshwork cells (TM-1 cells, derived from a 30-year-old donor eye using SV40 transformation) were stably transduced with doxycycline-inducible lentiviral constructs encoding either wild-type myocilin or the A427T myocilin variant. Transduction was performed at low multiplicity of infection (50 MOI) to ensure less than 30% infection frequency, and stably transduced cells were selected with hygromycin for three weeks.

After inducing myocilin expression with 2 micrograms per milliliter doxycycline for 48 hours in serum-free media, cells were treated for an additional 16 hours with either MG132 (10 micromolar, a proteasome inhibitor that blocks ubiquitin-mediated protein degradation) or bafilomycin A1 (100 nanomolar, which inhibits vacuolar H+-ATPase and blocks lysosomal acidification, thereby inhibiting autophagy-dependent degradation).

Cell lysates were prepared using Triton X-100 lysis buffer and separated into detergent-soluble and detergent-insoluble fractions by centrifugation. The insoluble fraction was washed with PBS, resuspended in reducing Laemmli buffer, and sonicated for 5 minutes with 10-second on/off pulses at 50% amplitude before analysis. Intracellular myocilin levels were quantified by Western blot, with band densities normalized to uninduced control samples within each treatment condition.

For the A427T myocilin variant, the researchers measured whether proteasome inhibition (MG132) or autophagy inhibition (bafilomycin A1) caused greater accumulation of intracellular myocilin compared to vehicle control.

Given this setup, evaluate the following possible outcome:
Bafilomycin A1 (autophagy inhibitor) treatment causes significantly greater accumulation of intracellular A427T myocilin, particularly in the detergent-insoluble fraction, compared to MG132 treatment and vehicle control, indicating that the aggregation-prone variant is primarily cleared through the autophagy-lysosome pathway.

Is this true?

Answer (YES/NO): NO